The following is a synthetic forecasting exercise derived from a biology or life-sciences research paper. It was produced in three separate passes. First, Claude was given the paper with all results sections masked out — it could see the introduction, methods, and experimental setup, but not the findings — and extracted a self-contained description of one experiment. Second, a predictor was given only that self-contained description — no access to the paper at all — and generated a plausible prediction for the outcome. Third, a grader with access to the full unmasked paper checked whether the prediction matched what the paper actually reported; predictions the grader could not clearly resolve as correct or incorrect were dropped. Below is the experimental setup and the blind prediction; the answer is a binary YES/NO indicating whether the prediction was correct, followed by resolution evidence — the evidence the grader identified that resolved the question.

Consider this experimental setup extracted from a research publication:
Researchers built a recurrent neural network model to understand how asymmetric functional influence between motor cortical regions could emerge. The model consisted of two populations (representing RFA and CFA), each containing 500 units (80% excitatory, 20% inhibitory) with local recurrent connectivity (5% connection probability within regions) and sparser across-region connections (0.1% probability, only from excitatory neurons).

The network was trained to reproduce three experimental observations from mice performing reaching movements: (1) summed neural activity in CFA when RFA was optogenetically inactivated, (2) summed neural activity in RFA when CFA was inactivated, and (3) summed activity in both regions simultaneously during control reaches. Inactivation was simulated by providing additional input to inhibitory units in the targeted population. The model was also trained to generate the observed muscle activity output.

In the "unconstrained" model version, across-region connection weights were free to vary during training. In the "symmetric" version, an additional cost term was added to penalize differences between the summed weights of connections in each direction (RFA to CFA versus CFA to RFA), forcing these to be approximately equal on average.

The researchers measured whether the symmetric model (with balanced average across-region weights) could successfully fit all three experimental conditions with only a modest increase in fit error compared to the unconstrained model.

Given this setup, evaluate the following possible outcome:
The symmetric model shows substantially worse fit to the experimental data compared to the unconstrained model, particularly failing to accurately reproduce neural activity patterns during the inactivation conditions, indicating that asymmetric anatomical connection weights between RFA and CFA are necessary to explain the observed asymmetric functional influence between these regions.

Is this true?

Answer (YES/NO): NO